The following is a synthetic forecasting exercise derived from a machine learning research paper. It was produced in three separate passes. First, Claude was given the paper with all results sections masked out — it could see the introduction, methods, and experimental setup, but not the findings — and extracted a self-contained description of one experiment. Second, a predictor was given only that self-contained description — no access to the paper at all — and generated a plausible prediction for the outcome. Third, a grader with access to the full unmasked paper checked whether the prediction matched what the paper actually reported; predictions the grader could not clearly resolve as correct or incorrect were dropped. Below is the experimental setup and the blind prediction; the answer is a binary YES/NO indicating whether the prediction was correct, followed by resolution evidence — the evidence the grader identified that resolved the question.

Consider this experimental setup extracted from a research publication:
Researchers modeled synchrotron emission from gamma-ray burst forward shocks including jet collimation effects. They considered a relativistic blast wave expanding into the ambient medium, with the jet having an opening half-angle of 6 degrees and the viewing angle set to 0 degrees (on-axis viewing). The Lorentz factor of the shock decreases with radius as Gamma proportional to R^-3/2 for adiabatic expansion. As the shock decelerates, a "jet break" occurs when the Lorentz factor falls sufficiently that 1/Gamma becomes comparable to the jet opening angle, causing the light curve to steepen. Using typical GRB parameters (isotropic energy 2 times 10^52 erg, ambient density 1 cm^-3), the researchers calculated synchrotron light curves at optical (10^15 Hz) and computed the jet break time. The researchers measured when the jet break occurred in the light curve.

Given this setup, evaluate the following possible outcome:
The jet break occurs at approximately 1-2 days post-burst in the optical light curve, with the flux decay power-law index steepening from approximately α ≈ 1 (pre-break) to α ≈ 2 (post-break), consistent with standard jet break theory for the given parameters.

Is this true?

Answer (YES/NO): NO